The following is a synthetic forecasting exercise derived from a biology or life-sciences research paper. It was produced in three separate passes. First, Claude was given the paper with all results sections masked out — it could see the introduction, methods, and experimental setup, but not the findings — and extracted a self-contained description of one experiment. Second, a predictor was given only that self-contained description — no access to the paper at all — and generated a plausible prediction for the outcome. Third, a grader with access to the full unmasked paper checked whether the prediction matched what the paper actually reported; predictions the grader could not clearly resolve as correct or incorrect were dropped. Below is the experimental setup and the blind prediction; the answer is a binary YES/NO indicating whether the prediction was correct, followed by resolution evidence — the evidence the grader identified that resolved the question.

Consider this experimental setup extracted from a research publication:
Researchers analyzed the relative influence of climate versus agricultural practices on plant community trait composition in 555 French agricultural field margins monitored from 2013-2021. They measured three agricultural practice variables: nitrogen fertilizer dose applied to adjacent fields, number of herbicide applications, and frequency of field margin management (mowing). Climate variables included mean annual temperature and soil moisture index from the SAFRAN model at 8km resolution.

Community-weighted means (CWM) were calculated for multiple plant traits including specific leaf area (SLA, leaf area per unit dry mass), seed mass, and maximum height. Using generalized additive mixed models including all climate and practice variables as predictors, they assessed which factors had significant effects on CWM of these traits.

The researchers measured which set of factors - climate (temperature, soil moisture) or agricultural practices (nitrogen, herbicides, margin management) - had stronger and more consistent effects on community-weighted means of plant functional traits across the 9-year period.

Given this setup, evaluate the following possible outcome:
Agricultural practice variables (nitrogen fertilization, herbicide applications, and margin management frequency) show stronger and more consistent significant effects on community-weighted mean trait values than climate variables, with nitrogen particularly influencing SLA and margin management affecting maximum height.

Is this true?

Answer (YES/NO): NO